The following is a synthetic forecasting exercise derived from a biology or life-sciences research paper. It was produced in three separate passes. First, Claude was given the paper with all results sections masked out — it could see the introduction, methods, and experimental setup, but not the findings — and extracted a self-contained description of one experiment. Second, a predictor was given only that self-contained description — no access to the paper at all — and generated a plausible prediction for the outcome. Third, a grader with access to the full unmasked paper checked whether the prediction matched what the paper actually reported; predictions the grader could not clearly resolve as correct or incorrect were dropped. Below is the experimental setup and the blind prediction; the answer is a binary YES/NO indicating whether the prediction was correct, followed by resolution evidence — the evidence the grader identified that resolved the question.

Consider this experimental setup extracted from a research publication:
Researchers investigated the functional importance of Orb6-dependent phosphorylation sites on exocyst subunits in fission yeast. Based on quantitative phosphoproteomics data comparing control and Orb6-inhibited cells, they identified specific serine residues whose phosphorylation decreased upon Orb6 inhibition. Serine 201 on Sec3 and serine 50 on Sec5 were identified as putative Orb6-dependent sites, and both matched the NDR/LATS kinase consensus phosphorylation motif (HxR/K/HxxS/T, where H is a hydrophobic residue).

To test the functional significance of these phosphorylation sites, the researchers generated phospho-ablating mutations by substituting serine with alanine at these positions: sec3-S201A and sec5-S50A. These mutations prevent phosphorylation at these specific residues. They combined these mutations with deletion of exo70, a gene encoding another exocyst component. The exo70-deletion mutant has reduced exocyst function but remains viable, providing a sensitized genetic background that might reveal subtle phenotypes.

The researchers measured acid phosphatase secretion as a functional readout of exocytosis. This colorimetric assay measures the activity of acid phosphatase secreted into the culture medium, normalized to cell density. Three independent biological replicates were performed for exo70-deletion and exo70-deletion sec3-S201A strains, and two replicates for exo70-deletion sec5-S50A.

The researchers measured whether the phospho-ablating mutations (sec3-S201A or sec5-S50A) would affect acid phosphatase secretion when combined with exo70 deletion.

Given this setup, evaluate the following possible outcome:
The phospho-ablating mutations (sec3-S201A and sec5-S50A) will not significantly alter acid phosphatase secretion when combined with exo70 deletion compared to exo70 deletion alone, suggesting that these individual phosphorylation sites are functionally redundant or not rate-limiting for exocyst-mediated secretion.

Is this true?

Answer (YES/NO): NO